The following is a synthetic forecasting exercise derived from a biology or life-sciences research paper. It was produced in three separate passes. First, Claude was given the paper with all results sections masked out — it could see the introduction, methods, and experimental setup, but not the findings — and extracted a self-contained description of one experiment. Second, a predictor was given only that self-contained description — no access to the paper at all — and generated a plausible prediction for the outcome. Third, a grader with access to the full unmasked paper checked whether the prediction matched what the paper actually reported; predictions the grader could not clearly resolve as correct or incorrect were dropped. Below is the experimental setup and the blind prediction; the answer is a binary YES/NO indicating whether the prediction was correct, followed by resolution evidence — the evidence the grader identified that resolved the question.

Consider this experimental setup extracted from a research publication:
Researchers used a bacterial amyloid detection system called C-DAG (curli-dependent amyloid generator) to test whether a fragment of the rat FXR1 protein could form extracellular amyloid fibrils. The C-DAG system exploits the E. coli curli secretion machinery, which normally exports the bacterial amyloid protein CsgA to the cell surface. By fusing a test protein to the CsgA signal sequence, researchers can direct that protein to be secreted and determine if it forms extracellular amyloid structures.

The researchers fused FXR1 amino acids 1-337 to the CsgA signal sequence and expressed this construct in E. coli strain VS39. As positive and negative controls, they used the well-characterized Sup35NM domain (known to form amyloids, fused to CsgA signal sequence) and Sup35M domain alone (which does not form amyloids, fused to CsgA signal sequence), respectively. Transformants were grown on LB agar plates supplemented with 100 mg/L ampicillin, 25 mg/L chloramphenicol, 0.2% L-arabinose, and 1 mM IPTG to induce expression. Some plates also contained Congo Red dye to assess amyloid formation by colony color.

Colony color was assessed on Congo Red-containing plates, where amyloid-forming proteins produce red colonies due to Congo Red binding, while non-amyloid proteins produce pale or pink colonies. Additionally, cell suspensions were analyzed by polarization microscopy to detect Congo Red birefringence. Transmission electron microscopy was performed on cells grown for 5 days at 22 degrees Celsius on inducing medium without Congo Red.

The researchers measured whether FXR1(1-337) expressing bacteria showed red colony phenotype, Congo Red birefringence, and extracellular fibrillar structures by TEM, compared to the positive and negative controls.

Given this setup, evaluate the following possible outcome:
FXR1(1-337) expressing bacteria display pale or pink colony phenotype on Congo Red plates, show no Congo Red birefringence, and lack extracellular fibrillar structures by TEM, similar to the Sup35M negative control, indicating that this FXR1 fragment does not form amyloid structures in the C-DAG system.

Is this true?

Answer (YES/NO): NO